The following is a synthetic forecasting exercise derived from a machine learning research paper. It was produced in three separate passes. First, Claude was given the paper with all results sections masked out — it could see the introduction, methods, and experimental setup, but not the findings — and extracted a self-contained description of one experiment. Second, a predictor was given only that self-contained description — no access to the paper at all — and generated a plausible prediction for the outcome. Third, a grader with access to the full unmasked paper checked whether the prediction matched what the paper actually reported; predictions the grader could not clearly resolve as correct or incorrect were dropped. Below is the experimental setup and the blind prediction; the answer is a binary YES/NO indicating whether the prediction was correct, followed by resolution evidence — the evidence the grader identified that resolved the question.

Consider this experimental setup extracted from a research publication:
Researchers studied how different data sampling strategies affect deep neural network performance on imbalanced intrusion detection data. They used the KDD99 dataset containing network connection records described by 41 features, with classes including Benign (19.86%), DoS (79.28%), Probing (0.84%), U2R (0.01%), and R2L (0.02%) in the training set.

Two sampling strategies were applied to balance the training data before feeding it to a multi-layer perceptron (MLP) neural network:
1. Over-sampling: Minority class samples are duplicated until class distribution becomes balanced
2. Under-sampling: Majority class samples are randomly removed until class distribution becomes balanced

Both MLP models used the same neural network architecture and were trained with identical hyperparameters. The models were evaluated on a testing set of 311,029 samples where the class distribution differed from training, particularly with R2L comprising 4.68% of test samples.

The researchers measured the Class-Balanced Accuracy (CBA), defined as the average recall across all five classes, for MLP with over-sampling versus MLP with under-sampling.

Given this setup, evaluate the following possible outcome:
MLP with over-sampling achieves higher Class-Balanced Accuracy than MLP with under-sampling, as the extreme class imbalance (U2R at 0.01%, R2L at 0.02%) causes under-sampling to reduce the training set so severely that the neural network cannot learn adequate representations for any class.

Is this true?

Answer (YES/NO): NO